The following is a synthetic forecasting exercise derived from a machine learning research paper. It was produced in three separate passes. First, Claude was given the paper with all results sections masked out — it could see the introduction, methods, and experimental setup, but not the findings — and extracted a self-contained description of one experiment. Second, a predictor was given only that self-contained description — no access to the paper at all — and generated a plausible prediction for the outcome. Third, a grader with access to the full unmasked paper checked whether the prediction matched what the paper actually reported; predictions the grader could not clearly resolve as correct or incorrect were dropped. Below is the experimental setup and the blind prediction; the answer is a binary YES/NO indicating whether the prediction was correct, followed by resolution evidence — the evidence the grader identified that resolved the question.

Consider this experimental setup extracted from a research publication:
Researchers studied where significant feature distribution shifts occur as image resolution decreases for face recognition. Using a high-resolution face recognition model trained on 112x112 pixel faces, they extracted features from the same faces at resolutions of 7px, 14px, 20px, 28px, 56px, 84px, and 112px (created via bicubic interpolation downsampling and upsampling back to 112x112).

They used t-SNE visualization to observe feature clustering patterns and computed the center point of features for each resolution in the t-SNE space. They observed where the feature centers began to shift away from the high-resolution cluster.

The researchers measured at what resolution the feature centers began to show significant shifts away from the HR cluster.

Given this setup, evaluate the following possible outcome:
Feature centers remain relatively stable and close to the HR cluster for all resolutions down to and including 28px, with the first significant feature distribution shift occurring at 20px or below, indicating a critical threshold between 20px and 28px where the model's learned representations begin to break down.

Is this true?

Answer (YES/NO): YES